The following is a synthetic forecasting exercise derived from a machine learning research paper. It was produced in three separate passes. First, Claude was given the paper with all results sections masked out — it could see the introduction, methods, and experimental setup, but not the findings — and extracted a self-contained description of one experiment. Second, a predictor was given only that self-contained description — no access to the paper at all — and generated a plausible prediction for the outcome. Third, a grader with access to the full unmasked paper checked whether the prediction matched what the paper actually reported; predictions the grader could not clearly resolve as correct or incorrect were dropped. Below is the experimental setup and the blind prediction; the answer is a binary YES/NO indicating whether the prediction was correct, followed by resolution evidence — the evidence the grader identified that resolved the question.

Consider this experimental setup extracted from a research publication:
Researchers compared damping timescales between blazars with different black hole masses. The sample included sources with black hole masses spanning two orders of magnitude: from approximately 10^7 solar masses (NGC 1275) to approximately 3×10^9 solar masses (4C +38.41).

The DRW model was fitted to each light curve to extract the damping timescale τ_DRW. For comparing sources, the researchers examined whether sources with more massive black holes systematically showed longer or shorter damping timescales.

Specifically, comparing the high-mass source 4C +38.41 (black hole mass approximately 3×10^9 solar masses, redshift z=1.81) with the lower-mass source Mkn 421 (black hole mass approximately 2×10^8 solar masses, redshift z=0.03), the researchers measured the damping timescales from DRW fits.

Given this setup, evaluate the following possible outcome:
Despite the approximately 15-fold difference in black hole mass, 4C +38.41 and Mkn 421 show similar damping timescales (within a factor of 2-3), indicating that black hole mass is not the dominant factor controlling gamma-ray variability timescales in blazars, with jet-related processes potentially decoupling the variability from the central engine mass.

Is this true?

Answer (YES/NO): YES